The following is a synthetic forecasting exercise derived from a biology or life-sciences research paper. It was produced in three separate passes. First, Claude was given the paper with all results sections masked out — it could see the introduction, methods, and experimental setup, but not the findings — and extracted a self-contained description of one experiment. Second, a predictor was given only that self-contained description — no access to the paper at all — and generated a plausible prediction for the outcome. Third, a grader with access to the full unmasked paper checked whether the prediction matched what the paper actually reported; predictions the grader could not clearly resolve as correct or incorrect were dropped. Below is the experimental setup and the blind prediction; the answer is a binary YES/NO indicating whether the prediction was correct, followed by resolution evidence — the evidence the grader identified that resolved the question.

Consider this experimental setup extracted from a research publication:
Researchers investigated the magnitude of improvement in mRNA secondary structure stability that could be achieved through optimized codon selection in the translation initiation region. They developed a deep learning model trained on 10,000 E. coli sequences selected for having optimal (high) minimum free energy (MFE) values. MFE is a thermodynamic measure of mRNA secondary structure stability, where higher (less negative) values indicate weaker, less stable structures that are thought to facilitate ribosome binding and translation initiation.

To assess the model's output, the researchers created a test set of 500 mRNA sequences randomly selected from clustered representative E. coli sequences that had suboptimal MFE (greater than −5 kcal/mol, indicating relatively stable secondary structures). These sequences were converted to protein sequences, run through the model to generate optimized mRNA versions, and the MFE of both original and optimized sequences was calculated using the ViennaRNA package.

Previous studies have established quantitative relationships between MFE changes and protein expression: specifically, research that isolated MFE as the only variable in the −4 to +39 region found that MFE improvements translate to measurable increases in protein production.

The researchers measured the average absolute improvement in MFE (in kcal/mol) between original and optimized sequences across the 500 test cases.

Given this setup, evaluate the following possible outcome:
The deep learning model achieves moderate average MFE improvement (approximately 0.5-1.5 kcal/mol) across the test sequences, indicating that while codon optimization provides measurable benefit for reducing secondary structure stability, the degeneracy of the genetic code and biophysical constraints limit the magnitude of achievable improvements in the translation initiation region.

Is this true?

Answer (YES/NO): NO